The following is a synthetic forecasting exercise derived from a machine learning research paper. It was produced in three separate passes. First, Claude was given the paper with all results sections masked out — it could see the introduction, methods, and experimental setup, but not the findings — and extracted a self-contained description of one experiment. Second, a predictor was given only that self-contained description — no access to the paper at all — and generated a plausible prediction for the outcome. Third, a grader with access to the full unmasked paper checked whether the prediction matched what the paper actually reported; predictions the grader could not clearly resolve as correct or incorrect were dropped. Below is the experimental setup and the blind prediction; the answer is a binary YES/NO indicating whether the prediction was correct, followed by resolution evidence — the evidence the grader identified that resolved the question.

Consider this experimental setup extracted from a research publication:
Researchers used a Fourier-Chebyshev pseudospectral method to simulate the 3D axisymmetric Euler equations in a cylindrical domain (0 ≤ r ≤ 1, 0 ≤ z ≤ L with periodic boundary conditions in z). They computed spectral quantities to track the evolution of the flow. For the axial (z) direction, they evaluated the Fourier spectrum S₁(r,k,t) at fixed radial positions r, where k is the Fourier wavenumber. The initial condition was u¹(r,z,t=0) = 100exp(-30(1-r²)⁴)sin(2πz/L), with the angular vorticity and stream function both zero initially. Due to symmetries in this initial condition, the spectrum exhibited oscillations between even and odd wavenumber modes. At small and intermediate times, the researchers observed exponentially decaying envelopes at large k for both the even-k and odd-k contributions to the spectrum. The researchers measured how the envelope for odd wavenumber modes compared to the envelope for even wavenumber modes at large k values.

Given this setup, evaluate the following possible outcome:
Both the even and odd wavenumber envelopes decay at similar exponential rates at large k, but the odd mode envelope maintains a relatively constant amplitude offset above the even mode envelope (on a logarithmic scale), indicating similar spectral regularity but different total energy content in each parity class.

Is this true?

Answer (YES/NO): NO